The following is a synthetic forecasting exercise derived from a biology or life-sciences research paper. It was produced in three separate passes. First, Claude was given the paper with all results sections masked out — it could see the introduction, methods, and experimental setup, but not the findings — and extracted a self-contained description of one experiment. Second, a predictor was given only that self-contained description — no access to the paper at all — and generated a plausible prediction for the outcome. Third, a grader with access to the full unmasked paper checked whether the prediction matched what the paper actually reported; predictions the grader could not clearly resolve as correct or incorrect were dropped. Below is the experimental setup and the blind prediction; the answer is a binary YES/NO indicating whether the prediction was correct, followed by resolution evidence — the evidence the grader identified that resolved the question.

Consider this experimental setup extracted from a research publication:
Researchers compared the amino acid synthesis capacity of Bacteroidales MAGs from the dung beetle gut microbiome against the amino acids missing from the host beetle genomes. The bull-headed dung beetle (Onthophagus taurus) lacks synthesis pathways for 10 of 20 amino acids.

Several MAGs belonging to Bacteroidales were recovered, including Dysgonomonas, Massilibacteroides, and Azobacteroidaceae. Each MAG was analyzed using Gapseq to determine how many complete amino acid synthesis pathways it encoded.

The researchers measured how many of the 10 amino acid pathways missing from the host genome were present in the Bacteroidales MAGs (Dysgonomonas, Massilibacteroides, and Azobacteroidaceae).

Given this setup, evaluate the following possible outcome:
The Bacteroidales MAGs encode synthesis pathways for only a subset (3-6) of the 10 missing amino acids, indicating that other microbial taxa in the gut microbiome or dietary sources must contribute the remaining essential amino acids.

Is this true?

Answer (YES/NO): NO